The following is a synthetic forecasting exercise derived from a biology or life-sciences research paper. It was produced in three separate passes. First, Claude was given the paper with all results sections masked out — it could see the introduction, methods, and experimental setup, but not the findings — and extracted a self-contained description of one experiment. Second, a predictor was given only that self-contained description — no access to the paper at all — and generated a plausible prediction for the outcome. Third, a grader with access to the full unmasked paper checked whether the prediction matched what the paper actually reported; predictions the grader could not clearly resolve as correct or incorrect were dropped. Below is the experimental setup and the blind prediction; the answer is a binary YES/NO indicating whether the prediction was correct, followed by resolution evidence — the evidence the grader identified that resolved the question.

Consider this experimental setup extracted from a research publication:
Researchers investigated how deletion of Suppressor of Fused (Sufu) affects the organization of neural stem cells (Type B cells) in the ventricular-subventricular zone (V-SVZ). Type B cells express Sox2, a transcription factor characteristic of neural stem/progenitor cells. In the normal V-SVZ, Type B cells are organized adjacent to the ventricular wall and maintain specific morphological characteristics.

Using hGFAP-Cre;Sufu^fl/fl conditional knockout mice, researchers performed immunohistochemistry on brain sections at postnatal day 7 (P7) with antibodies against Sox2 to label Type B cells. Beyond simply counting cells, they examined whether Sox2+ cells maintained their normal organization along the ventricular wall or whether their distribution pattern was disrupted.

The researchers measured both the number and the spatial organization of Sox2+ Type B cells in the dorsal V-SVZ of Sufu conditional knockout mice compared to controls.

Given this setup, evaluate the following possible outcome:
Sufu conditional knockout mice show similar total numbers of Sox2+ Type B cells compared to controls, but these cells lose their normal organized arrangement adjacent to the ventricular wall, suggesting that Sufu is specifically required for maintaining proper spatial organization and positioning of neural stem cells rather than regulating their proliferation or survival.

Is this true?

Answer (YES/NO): NO